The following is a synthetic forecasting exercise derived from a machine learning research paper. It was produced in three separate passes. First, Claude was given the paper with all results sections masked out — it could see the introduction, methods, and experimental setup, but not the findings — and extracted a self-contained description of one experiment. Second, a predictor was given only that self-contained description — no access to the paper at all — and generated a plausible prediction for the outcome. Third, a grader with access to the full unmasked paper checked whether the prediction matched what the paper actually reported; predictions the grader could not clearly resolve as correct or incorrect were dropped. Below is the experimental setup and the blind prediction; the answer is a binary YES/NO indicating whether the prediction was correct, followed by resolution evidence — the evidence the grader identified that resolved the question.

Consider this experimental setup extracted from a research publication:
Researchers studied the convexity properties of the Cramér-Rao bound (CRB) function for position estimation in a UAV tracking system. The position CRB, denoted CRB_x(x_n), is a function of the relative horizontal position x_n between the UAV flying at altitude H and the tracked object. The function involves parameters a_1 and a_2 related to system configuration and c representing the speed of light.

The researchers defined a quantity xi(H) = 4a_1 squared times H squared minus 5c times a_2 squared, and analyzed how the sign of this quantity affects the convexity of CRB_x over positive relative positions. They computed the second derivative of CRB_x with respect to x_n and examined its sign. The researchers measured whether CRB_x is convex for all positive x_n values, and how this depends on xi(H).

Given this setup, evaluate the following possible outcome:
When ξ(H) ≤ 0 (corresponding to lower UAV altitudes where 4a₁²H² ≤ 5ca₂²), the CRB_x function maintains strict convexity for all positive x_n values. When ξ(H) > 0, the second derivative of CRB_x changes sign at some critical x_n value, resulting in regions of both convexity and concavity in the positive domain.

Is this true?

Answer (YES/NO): YES